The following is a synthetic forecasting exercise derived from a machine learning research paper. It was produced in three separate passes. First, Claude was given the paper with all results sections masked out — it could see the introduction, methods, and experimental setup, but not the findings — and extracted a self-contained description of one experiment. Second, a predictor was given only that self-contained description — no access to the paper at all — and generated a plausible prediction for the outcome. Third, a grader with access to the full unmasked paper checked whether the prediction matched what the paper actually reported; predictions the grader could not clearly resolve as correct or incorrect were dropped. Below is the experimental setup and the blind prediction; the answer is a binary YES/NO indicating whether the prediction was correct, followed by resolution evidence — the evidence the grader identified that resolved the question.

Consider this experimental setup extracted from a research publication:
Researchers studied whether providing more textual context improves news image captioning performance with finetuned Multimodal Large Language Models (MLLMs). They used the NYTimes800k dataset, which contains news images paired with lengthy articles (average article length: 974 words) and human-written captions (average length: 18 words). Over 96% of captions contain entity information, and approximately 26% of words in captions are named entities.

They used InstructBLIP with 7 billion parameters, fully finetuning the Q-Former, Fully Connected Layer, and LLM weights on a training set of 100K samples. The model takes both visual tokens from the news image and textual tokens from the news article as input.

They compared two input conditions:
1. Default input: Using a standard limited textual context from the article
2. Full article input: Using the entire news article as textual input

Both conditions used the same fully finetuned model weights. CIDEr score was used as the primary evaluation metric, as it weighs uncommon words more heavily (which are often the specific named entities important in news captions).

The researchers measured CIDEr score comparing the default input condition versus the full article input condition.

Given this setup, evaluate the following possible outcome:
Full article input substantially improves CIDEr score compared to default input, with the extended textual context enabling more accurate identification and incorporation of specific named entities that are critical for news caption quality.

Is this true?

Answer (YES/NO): NO